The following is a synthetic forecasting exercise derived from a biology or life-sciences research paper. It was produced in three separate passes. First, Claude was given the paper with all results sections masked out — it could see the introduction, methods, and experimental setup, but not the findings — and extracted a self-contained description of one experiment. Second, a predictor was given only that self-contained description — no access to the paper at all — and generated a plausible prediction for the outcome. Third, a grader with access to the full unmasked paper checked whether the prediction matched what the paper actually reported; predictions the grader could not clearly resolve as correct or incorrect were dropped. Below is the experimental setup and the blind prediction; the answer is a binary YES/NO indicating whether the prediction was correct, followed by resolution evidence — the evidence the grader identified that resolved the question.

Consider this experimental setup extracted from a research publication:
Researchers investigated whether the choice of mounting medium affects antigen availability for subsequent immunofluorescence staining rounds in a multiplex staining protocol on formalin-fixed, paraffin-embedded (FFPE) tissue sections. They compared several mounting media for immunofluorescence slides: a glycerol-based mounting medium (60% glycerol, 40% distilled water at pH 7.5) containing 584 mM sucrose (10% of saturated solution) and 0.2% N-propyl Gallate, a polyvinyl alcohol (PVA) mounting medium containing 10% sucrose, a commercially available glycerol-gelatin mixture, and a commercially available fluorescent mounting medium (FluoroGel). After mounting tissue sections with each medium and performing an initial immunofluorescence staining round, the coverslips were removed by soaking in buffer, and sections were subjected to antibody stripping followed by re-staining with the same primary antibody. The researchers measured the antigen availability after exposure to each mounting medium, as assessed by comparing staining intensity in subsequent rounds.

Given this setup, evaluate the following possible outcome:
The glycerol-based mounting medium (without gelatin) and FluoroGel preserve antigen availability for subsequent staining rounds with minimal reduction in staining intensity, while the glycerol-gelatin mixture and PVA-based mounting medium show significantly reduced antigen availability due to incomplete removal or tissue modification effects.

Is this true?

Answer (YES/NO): NO